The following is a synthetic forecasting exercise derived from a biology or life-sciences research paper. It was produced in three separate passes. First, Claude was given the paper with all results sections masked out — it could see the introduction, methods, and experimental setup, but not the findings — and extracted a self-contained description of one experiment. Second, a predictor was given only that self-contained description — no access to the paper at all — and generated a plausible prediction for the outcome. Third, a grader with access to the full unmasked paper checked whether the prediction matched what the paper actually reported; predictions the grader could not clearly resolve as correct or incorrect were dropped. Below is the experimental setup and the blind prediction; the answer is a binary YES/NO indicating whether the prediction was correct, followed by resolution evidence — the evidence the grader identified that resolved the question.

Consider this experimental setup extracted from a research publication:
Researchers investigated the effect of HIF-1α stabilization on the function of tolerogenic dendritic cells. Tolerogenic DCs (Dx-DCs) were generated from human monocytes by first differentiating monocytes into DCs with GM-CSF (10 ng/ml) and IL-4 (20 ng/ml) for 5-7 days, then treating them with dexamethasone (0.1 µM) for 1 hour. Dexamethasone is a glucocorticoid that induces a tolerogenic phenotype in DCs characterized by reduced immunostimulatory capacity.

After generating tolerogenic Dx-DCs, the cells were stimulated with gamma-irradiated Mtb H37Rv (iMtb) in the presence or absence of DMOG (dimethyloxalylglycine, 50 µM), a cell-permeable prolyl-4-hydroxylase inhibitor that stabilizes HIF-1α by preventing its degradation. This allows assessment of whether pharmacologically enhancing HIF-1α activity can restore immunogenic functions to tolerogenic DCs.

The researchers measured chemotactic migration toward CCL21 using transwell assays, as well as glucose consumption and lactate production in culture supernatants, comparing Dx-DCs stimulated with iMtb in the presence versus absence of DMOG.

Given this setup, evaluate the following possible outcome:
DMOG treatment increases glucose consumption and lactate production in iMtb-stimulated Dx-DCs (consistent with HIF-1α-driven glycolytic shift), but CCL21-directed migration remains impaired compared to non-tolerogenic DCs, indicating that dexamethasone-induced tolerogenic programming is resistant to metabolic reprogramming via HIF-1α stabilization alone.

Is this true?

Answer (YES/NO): NO